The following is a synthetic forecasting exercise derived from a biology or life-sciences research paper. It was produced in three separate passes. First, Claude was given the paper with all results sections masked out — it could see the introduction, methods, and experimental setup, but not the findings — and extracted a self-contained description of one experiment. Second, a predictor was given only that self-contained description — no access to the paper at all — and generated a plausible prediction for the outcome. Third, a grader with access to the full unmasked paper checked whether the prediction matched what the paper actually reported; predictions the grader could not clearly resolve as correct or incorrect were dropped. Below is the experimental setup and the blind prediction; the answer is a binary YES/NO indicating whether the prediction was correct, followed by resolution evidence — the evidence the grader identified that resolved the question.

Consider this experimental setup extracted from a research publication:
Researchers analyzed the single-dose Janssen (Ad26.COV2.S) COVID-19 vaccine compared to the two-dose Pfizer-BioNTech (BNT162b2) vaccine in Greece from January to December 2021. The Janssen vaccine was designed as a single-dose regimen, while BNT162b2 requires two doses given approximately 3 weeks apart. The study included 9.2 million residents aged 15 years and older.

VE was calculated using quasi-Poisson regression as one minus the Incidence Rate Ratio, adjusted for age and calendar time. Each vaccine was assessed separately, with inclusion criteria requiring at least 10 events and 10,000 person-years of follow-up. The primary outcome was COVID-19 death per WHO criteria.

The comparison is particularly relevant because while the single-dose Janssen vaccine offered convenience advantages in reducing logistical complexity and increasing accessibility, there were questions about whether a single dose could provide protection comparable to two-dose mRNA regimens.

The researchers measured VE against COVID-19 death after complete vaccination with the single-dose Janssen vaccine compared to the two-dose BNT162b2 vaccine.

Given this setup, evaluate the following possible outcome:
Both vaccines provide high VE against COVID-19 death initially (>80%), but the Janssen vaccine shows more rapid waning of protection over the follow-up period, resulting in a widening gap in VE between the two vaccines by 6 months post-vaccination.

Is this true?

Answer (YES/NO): NO